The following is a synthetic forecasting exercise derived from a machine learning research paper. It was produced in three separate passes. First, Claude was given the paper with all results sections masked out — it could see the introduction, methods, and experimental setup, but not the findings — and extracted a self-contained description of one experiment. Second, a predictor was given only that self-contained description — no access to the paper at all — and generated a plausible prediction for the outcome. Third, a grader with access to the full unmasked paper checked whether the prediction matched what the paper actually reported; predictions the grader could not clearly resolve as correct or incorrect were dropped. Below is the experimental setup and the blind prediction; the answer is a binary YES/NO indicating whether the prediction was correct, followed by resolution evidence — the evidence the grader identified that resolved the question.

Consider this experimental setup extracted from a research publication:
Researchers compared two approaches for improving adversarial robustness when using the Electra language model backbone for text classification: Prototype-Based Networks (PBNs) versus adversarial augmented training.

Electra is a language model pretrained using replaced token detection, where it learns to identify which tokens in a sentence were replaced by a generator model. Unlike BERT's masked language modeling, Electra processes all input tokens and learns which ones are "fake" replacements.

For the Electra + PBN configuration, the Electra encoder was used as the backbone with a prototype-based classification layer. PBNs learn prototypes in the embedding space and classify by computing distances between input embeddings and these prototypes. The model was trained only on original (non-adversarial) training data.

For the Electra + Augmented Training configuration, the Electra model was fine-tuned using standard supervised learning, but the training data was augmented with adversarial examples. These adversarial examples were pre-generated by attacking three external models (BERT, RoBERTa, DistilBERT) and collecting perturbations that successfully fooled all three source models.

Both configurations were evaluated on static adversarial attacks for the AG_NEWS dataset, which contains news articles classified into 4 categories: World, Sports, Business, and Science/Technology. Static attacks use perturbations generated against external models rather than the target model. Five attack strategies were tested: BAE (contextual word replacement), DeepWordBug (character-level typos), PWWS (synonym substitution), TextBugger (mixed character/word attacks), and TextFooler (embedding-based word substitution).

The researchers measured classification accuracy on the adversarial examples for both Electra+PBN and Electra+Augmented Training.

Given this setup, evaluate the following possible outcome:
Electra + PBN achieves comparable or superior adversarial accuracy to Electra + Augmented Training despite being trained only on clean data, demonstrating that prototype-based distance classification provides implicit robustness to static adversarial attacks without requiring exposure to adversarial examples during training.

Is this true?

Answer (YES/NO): YES